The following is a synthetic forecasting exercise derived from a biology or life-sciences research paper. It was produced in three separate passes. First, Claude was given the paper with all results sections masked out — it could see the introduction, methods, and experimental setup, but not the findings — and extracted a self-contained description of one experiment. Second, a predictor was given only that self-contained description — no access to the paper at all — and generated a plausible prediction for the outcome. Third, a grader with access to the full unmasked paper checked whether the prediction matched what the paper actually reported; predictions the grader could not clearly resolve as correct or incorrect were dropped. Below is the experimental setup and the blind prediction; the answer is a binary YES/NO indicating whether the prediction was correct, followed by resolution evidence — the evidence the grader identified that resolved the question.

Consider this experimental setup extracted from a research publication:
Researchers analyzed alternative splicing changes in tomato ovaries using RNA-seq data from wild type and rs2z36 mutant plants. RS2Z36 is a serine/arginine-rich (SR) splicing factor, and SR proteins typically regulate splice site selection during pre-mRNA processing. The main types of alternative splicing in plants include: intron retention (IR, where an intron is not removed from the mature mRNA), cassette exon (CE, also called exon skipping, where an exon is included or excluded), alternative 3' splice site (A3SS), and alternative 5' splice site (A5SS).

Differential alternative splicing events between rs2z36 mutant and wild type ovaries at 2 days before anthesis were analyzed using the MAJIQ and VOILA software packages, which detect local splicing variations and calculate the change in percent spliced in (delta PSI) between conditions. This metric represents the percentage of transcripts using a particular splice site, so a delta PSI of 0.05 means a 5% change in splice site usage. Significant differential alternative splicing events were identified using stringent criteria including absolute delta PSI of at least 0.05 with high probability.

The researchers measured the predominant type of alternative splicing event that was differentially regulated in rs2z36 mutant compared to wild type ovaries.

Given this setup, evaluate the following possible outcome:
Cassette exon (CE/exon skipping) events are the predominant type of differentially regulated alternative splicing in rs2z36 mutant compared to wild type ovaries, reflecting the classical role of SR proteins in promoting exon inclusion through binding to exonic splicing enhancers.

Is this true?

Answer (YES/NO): NO